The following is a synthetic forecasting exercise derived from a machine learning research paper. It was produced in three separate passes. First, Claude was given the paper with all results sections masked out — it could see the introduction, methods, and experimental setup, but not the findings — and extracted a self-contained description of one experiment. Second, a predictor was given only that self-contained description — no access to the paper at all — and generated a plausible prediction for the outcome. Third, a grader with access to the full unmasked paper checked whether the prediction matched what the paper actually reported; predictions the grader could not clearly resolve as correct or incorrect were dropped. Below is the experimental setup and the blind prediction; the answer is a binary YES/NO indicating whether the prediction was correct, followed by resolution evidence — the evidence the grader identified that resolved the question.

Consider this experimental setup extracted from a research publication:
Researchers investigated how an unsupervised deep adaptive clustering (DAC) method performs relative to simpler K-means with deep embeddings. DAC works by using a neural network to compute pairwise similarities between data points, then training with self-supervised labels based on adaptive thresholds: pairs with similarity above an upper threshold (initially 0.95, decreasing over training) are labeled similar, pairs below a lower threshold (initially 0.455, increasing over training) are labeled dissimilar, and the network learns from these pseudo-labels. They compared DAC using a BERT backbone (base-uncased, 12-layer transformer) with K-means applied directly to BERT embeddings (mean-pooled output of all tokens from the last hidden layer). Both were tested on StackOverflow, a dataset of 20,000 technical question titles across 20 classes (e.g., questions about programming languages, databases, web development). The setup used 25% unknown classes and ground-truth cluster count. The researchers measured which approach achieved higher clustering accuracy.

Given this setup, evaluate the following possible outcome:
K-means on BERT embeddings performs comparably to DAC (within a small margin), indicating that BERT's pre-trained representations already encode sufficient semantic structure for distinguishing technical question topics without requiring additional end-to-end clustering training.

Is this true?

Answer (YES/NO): NO